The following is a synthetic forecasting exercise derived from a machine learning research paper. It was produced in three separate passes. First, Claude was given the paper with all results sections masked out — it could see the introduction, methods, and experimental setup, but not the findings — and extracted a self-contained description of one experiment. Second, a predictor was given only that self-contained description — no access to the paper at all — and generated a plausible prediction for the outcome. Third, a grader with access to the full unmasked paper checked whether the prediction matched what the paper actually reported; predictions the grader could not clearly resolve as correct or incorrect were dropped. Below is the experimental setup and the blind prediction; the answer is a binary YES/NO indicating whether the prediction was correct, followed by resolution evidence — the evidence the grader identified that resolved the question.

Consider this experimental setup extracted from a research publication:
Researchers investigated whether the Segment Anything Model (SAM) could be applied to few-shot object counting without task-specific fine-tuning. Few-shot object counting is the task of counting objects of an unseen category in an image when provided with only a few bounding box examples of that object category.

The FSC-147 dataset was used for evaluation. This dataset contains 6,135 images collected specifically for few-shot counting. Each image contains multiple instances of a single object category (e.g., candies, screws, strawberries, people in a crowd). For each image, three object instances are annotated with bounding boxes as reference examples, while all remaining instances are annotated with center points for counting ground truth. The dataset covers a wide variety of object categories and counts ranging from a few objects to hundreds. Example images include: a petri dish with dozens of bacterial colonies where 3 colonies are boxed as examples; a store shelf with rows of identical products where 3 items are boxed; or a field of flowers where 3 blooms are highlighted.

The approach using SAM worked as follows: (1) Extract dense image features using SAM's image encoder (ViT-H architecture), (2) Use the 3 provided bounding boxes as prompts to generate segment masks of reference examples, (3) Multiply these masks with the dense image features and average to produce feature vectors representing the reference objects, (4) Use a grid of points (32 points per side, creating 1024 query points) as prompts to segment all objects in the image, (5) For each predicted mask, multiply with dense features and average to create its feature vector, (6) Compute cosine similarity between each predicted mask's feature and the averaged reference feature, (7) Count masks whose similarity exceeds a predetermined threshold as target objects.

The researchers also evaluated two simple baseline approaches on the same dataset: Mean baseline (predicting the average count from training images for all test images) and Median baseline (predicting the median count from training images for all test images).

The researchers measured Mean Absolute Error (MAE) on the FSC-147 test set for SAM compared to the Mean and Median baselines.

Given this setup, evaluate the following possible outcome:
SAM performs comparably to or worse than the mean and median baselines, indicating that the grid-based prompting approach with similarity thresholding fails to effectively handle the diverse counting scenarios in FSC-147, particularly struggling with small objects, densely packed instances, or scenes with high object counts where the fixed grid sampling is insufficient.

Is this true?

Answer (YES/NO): NO